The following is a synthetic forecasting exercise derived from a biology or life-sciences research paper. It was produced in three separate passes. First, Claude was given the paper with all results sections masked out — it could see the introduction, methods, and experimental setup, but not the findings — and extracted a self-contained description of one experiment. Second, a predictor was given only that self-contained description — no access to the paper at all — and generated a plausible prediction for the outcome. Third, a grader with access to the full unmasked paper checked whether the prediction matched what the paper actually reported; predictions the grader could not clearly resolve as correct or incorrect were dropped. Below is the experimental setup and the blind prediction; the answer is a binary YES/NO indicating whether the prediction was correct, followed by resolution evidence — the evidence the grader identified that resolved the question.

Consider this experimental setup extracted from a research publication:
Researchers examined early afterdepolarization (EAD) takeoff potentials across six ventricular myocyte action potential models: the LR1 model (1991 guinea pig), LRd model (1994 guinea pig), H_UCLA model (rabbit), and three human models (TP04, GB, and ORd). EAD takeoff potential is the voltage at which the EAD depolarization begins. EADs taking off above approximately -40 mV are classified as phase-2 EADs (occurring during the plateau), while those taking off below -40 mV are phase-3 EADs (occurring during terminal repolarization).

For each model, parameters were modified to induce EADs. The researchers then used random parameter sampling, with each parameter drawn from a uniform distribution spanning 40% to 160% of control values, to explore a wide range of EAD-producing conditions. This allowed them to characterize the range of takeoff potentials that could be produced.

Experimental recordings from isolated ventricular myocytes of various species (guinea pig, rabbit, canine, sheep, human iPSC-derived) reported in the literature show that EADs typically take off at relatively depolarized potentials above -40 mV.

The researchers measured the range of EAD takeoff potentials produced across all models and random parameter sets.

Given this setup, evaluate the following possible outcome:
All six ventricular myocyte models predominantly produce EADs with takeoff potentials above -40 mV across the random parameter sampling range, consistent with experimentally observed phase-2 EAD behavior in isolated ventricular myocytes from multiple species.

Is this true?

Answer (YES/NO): YES